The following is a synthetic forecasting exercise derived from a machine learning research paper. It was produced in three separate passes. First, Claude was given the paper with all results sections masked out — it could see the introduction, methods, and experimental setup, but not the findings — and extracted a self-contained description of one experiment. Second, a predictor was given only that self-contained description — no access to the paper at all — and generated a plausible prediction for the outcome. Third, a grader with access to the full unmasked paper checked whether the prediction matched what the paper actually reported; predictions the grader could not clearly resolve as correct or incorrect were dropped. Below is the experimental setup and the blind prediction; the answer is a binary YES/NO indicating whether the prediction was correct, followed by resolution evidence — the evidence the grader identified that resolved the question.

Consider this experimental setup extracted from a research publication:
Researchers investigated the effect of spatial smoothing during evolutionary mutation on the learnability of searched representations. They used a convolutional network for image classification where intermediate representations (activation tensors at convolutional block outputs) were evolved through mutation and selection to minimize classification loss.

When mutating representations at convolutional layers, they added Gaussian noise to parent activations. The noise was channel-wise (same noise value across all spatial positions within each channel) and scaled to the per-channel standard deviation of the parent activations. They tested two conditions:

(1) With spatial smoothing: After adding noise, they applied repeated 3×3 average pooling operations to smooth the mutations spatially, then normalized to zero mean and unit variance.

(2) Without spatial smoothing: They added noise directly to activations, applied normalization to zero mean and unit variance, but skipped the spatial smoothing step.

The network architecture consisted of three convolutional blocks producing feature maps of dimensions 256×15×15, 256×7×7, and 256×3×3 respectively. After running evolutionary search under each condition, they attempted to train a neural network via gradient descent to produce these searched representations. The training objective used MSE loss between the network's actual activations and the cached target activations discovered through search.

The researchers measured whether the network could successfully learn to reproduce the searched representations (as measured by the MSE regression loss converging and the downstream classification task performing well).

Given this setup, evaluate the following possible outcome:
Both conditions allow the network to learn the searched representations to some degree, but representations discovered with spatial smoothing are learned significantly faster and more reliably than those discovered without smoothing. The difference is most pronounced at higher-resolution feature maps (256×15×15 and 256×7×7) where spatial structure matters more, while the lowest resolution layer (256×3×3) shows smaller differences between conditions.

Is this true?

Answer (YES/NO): NO